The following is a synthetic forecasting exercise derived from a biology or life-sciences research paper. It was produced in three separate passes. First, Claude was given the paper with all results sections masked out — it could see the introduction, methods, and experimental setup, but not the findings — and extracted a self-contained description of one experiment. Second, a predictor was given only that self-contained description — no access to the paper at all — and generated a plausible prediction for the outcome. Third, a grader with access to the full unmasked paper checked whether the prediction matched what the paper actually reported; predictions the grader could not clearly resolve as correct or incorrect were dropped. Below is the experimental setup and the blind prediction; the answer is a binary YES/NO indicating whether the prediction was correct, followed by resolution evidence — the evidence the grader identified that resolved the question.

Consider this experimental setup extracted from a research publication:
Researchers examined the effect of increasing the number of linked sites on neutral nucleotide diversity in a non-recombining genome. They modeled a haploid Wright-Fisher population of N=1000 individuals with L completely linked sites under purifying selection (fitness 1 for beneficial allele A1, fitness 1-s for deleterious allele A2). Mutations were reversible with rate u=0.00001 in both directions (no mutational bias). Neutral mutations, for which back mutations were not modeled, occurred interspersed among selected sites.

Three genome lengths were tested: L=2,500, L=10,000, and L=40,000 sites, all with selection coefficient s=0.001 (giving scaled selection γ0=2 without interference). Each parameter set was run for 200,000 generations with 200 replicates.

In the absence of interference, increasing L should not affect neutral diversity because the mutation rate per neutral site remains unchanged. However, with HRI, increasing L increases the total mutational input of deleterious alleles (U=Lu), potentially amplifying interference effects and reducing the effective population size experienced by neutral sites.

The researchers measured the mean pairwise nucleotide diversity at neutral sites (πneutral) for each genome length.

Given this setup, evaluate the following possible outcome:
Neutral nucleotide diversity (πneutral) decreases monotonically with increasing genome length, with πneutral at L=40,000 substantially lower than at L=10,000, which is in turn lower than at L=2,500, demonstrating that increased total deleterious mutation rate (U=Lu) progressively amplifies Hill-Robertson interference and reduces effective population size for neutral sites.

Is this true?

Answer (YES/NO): YES